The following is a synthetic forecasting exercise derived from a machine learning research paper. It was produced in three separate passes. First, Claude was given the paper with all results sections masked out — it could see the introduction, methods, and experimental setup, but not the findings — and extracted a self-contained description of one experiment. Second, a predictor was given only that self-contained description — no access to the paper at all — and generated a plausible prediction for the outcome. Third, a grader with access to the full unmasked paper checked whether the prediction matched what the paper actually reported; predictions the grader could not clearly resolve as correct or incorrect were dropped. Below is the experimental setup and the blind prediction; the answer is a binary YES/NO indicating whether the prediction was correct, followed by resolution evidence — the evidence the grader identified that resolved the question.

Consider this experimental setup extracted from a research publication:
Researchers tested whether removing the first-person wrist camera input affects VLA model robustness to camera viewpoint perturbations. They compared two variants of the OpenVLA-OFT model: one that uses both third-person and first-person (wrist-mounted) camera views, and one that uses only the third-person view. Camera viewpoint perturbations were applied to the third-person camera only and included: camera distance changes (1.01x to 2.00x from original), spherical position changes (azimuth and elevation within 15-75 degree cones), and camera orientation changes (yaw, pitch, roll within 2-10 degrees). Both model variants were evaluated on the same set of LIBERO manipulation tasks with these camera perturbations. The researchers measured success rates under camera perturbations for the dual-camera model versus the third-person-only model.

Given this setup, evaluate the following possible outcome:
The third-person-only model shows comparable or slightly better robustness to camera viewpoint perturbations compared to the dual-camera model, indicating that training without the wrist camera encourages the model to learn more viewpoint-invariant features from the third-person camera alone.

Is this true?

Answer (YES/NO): NO